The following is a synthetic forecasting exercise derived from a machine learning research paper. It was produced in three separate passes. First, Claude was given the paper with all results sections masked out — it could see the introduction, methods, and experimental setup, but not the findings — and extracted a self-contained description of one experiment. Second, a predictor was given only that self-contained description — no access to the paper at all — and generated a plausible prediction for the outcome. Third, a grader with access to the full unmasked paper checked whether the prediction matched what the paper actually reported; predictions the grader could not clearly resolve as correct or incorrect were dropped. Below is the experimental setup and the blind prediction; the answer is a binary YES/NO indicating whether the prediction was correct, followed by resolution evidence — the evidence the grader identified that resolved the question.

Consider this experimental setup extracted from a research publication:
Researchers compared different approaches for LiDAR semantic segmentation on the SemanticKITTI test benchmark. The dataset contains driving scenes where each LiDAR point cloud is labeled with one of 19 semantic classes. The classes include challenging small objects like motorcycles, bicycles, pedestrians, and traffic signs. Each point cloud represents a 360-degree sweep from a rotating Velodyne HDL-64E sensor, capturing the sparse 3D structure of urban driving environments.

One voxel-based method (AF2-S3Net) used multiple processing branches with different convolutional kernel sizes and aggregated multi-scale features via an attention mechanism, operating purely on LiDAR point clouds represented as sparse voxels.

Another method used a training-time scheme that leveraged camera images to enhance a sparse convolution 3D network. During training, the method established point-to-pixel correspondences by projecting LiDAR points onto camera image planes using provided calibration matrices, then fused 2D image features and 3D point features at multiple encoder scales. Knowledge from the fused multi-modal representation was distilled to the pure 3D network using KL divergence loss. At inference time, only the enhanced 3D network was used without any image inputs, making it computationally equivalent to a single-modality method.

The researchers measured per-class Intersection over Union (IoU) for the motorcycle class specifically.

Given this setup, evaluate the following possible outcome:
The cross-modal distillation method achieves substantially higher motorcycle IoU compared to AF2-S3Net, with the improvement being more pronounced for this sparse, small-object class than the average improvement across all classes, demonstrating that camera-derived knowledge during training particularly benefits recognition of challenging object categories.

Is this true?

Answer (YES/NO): NO